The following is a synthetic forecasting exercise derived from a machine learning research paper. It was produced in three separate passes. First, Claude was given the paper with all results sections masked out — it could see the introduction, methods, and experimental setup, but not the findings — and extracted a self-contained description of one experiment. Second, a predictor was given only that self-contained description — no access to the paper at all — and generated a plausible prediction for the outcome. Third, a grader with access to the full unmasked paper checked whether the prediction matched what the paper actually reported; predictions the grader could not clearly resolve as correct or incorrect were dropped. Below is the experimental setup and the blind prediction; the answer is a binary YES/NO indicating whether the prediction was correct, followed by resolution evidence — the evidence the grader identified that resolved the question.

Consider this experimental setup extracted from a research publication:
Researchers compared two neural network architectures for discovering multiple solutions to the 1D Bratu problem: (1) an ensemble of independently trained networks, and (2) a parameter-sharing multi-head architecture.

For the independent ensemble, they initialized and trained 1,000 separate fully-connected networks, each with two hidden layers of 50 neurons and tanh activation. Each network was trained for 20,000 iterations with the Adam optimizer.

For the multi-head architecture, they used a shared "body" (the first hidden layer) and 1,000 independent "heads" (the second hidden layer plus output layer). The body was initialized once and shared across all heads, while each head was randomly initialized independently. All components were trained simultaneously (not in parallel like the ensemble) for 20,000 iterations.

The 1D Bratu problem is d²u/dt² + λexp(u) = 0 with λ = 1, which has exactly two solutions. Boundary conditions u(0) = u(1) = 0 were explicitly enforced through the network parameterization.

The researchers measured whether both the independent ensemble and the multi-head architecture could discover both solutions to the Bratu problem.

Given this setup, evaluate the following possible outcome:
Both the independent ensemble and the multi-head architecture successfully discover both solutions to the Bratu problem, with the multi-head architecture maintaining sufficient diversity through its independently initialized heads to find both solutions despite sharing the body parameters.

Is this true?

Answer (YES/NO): YES